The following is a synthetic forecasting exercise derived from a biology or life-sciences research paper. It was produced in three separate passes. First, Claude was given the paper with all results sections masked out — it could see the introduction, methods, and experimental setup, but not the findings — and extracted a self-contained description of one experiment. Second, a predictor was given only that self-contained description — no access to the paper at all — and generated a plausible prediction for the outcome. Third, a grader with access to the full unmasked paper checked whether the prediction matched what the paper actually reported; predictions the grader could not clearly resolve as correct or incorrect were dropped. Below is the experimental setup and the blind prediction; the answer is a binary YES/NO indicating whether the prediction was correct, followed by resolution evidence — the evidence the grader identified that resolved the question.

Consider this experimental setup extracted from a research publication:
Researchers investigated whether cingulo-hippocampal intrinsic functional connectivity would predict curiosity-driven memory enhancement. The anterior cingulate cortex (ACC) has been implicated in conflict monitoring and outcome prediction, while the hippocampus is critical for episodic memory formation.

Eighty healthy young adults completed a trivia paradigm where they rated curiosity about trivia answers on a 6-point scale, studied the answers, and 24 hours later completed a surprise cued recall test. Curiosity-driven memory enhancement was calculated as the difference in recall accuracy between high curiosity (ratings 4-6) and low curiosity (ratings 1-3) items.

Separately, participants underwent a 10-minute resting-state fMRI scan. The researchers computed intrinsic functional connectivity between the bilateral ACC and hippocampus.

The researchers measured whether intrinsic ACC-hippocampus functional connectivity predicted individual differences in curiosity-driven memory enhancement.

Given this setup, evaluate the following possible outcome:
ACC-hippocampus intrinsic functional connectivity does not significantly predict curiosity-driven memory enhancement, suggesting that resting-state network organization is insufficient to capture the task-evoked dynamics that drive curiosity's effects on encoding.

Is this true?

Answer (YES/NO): NO